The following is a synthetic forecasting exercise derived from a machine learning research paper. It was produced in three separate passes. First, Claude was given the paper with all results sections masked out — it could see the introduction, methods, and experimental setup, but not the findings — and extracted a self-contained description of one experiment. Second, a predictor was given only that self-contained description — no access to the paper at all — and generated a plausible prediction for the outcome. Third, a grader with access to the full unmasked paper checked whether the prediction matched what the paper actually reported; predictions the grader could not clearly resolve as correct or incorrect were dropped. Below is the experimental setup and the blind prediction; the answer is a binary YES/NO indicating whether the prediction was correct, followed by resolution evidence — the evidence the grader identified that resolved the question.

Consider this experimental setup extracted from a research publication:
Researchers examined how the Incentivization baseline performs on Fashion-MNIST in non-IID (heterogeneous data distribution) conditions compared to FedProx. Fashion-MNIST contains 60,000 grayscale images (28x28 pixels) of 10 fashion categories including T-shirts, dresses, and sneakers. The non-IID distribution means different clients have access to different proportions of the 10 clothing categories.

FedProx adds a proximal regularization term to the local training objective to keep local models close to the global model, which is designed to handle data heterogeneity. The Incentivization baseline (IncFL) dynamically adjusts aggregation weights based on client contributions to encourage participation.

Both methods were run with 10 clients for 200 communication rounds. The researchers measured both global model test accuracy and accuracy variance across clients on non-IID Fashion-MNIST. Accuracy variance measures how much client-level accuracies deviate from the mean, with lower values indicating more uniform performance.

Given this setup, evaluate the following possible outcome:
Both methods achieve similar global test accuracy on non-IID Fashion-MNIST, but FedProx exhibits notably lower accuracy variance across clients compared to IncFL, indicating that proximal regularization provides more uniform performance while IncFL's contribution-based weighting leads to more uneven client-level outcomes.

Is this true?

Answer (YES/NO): NO